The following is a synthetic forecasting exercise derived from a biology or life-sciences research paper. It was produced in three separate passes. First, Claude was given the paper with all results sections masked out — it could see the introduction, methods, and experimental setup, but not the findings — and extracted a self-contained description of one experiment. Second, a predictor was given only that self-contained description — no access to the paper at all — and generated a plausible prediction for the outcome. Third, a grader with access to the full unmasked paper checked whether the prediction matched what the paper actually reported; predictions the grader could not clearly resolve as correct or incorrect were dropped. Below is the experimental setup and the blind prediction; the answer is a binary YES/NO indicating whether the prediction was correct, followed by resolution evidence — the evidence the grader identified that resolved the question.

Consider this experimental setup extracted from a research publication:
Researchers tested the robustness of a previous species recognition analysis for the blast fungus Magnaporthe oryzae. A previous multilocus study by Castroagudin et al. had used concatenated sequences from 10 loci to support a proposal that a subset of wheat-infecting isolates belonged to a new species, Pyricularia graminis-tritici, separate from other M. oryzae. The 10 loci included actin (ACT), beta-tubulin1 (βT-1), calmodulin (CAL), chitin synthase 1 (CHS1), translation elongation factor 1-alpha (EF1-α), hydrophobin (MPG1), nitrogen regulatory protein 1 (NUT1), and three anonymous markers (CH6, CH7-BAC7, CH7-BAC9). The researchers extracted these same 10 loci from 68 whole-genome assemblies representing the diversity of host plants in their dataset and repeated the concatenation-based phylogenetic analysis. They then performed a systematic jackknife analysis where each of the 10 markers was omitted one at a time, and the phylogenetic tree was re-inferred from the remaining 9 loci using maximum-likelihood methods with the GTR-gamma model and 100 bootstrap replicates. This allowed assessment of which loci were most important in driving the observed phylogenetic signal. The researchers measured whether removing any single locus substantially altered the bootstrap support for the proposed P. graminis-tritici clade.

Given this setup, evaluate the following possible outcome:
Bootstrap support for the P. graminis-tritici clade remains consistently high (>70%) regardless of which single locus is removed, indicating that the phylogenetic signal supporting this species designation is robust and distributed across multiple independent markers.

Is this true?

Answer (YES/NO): NO